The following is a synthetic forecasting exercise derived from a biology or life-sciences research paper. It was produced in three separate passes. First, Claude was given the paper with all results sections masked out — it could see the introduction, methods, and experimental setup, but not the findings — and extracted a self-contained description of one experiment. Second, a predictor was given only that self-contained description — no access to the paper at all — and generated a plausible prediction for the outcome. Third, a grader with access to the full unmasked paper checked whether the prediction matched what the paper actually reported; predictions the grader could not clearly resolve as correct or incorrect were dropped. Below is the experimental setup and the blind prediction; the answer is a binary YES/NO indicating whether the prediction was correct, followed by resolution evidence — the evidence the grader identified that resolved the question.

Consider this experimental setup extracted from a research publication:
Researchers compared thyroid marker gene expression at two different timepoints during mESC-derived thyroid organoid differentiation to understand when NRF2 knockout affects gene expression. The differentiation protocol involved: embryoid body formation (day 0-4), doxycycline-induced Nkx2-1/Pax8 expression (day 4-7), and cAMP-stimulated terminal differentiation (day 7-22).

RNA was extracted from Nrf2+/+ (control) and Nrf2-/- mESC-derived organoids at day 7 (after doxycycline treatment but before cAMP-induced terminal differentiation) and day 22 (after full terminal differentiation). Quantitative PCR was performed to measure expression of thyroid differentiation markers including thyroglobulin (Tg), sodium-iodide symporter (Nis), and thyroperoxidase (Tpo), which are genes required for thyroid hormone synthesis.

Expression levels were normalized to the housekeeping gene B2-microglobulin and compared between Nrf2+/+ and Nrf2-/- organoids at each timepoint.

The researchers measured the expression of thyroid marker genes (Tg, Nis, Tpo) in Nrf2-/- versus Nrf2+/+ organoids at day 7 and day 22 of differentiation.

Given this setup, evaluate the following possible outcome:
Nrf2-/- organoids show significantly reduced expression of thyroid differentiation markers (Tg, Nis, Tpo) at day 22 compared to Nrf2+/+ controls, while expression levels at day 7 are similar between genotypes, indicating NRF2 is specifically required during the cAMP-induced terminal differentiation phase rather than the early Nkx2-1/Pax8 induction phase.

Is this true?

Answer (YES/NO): NO